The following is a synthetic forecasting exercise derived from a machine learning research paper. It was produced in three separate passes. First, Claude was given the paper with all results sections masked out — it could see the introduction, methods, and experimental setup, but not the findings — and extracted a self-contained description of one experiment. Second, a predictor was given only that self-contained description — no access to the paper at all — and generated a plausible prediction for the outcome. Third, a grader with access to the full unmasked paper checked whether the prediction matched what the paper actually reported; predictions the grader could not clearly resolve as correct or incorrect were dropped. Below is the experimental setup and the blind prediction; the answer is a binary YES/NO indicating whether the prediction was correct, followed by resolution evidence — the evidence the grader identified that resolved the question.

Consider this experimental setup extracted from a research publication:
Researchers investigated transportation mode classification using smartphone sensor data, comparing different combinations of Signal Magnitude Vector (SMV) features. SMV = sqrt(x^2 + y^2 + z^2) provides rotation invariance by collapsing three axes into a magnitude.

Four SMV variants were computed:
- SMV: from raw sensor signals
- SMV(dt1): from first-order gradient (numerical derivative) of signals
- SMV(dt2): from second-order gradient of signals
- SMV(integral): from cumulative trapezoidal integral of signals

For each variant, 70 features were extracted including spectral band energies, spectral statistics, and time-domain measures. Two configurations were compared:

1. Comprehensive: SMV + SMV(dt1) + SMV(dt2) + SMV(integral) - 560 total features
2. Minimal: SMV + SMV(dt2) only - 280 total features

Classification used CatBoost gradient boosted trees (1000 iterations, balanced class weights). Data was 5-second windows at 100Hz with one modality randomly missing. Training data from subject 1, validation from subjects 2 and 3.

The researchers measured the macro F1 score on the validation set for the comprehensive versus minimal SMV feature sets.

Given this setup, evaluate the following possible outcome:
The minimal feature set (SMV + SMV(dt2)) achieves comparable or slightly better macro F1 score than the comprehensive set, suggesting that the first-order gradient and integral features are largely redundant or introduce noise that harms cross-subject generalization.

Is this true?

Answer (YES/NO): NO